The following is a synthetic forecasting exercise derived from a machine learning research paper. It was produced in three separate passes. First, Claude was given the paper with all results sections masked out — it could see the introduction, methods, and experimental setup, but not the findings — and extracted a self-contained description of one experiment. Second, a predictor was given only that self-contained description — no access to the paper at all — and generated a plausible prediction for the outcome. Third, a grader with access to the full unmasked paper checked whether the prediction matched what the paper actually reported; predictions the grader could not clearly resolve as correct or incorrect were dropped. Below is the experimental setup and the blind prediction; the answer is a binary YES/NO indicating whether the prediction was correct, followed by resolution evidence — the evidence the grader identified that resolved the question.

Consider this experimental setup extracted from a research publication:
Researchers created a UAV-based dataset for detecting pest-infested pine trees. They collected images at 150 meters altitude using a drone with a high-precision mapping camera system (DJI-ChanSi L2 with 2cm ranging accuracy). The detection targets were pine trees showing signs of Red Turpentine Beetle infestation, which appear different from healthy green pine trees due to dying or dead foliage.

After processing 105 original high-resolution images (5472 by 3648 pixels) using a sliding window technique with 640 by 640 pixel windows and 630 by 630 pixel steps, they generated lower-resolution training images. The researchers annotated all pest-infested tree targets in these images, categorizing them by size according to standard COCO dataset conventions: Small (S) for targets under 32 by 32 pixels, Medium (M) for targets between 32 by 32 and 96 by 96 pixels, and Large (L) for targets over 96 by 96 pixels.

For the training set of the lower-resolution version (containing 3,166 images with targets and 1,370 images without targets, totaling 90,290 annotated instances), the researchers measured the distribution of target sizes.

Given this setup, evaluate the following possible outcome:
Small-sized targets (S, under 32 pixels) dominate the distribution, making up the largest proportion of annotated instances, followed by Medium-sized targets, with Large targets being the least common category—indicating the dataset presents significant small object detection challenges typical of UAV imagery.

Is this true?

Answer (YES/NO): YES